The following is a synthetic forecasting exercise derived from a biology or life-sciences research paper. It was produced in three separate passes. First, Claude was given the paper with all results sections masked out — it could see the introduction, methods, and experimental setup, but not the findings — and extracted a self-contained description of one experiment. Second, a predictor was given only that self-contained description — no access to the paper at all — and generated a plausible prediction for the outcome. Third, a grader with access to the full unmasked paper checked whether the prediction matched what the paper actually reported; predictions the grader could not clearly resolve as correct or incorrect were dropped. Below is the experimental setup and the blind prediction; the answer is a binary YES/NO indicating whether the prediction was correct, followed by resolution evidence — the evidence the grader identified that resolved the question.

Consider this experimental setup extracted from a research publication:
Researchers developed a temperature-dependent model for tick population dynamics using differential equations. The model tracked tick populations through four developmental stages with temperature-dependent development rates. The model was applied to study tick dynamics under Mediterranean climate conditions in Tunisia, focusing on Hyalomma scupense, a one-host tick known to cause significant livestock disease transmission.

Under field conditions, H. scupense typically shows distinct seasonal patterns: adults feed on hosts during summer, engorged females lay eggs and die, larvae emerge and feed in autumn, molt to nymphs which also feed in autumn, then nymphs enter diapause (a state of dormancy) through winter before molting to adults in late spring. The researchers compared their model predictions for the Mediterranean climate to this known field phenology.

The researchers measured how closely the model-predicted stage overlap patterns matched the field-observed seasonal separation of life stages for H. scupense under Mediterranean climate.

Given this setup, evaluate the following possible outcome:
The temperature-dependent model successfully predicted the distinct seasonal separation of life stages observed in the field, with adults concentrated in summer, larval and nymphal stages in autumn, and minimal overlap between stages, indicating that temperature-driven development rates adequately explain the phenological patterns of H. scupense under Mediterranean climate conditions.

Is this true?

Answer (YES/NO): NO